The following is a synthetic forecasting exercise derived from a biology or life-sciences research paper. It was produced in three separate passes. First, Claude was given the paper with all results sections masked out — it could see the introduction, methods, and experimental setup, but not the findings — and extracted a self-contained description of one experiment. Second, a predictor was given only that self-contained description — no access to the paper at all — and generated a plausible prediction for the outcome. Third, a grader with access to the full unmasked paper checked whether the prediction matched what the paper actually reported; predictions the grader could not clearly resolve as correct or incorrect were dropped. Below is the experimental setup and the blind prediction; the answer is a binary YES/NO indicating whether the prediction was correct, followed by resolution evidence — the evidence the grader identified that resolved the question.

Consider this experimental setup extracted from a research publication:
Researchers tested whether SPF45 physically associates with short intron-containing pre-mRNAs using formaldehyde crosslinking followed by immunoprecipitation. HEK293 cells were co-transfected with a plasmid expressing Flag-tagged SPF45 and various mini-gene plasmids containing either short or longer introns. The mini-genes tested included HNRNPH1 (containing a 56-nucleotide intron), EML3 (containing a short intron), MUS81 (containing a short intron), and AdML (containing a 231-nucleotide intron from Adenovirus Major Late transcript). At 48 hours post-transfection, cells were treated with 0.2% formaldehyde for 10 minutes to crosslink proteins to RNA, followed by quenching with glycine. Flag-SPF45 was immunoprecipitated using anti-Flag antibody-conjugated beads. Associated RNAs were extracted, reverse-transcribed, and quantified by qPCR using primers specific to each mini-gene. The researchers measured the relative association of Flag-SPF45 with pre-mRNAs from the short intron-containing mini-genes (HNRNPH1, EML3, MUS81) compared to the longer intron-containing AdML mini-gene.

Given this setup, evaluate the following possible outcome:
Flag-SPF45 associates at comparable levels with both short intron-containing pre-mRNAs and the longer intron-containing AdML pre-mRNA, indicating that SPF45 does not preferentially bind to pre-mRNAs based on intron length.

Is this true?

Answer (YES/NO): YES